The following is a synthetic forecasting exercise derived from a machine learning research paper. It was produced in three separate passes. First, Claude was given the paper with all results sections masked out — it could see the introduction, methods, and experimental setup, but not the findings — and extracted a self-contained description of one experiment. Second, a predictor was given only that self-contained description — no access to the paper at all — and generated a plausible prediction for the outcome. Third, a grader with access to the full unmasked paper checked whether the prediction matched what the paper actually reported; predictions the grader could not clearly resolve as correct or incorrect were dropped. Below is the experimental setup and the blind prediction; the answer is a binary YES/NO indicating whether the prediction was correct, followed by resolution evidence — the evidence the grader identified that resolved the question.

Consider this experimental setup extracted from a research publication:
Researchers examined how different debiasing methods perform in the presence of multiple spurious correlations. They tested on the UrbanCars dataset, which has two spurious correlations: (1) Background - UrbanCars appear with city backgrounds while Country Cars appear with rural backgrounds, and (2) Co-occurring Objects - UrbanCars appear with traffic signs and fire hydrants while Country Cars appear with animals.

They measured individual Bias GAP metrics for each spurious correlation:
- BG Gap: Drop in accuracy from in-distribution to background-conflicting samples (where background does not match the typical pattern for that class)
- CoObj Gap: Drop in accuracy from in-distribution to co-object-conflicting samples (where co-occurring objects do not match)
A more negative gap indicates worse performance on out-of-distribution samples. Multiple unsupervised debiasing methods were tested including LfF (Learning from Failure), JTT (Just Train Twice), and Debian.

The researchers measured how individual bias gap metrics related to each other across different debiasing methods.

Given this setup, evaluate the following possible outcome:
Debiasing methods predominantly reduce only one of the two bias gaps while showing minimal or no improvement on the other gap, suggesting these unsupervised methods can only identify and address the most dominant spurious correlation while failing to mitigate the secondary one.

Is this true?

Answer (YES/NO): NO